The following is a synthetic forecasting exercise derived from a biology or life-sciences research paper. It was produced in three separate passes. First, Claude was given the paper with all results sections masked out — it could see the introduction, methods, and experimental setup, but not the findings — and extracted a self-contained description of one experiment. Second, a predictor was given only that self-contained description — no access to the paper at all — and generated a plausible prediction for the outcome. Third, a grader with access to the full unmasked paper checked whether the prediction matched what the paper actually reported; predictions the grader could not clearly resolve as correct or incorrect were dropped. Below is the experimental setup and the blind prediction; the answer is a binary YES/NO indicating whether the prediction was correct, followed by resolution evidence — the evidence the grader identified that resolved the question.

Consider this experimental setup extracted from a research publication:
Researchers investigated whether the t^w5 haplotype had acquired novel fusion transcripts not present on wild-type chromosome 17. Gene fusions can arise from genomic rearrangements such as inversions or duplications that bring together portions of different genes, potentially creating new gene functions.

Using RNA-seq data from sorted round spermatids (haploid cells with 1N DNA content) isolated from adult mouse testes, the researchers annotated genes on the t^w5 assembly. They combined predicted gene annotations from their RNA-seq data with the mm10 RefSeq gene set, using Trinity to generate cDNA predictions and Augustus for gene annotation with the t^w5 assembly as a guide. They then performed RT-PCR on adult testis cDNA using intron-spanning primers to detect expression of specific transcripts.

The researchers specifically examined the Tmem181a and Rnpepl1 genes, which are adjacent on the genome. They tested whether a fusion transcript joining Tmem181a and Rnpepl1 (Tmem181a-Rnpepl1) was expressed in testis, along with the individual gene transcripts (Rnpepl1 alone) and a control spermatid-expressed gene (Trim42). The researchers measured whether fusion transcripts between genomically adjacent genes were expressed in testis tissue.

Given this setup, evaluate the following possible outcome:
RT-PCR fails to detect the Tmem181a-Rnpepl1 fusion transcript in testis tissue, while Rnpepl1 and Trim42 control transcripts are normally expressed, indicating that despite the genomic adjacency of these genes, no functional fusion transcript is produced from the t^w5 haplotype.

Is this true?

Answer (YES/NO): NO